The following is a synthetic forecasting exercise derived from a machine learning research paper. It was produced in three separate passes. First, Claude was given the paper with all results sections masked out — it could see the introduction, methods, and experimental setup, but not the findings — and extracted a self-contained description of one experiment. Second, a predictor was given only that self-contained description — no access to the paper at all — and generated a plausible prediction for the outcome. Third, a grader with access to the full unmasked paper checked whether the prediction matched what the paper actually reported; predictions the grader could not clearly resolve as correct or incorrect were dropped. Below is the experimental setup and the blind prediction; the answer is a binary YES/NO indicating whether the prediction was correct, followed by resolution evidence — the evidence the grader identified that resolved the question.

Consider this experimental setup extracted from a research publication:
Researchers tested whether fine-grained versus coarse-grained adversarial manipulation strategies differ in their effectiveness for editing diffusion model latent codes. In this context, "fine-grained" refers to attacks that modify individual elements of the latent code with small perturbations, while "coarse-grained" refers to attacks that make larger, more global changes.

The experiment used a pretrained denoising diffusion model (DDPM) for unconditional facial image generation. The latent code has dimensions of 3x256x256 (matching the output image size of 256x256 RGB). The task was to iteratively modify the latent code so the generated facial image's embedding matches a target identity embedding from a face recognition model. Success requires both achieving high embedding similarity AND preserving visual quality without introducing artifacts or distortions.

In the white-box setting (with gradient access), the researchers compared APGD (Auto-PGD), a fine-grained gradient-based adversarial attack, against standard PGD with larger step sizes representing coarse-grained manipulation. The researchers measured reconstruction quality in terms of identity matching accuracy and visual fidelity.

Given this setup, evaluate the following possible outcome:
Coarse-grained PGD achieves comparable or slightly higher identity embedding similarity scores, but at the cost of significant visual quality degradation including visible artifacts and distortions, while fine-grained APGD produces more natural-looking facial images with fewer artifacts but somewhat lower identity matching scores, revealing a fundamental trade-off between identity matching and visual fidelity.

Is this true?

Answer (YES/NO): NO